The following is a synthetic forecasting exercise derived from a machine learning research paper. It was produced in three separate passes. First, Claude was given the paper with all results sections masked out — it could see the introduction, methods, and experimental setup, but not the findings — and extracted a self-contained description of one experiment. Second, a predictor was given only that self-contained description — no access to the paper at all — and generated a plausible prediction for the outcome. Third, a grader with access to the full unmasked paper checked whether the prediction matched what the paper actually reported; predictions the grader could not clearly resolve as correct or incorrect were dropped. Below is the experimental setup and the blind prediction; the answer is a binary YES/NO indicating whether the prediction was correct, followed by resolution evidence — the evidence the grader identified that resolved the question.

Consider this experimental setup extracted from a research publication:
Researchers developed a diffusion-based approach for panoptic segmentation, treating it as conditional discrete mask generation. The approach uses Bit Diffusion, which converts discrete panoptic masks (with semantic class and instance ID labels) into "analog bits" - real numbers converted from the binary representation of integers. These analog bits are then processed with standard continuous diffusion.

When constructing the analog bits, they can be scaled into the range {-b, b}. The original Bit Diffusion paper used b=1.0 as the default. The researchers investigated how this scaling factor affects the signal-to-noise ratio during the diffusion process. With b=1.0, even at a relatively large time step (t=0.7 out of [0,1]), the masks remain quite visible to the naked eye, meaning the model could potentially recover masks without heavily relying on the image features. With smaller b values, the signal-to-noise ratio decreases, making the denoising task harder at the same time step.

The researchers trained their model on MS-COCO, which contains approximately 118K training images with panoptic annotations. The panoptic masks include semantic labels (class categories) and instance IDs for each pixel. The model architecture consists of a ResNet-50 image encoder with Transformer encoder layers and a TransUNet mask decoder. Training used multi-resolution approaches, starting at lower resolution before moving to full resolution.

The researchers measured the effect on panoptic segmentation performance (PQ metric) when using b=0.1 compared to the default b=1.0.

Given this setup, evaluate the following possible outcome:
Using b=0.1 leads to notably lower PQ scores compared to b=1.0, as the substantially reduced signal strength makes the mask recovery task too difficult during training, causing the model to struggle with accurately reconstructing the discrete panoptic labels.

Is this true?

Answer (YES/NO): NO